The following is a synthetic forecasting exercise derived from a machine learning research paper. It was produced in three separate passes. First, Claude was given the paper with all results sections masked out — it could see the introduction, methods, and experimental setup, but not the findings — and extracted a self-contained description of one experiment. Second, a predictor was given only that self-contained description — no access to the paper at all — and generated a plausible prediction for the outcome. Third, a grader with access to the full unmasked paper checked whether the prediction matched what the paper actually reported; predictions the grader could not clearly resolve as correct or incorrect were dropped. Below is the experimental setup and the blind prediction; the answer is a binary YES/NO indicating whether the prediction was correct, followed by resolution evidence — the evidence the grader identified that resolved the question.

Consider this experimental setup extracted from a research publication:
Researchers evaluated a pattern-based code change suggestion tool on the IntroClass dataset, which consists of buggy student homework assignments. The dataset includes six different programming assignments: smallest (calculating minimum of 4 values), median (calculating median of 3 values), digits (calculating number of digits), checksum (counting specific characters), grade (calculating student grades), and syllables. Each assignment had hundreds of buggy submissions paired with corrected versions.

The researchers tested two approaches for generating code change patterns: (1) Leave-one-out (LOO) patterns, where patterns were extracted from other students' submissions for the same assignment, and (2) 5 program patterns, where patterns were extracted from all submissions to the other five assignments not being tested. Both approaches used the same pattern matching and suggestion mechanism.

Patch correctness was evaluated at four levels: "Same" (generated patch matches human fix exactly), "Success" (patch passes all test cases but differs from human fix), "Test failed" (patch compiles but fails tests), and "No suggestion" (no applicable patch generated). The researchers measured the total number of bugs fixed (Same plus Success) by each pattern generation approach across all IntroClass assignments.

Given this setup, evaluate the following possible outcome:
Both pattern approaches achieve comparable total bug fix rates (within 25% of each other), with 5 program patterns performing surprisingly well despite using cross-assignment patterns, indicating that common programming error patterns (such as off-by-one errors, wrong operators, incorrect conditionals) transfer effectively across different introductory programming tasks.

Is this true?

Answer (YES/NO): YES